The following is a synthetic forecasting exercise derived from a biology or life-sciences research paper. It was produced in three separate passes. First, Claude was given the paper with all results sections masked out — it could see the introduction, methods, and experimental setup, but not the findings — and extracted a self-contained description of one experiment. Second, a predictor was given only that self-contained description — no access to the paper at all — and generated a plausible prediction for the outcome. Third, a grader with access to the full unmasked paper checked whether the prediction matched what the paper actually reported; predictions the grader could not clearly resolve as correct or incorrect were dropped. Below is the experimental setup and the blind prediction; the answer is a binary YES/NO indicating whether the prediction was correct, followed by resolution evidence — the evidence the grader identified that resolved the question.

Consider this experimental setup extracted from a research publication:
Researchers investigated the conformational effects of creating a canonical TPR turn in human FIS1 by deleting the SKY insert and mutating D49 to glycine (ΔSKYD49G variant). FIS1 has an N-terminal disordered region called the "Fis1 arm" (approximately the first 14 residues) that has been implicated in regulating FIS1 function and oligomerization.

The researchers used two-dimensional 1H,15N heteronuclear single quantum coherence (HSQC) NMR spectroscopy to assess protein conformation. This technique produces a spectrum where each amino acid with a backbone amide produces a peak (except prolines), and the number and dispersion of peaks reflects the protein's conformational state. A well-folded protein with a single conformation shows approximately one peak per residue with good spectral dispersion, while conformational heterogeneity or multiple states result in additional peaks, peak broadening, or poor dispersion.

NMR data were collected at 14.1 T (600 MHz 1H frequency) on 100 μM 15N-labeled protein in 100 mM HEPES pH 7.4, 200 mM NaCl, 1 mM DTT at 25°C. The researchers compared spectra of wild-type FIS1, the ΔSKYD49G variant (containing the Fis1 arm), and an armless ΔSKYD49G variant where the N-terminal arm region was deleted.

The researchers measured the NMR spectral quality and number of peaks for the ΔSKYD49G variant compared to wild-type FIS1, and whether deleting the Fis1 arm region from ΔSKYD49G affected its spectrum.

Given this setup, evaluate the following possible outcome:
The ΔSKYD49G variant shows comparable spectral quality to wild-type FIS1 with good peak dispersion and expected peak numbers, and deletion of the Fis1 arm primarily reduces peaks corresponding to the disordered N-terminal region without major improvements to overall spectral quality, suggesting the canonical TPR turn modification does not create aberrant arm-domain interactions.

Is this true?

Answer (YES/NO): NO